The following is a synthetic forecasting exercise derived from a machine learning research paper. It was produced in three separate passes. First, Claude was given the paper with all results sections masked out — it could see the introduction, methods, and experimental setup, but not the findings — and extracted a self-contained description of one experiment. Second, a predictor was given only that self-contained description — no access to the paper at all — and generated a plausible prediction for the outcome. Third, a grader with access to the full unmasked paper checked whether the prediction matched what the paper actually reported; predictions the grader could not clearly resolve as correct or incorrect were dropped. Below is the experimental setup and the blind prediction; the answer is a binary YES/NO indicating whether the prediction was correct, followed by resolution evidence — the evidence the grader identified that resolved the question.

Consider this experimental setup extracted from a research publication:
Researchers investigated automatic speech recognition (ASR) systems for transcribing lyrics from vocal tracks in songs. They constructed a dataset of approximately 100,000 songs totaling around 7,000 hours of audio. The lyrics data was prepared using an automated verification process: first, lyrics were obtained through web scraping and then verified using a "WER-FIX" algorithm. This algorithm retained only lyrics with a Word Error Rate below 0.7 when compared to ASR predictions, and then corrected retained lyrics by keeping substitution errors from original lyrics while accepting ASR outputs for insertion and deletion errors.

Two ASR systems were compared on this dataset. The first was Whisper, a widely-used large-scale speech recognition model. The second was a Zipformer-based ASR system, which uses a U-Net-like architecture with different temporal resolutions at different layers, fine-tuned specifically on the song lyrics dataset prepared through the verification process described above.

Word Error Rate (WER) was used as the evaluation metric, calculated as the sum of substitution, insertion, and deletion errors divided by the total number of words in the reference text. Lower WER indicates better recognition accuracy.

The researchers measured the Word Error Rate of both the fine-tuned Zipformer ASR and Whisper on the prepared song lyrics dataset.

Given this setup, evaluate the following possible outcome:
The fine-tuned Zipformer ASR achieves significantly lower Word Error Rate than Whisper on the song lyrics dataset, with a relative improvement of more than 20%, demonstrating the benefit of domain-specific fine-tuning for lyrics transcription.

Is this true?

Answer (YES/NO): NO